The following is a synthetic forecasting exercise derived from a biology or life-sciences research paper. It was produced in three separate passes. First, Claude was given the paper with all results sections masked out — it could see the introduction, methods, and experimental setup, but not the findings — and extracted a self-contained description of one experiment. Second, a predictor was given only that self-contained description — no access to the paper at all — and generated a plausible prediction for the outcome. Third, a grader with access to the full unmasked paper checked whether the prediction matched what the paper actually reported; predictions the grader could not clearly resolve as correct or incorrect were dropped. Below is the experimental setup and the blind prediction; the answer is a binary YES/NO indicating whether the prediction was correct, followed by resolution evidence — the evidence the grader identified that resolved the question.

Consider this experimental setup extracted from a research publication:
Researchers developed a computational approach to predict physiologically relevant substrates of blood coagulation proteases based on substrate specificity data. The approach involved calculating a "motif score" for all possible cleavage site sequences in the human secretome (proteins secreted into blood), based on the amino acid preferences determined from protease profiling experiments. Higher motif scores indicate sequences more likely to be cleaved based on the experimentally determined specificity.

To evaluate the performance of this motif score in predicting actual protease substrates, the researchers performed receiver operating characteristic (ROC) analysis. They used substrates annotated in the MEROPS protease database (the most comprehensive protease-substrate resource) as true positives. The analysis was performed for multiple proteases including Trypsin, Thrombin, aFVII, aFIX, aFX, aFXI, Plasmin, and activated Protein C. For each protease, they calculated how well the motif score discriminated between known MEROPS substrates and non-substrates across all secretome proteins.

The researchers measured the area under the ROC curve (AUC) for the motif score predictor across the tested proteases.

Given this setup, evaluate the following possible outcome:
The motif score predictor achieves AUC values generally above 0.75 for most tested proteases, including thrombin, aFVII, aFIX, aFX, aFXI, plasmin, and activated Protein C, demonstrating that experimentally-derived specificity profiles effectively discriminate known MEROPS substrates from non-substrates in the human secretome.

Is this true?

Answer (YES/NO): YES